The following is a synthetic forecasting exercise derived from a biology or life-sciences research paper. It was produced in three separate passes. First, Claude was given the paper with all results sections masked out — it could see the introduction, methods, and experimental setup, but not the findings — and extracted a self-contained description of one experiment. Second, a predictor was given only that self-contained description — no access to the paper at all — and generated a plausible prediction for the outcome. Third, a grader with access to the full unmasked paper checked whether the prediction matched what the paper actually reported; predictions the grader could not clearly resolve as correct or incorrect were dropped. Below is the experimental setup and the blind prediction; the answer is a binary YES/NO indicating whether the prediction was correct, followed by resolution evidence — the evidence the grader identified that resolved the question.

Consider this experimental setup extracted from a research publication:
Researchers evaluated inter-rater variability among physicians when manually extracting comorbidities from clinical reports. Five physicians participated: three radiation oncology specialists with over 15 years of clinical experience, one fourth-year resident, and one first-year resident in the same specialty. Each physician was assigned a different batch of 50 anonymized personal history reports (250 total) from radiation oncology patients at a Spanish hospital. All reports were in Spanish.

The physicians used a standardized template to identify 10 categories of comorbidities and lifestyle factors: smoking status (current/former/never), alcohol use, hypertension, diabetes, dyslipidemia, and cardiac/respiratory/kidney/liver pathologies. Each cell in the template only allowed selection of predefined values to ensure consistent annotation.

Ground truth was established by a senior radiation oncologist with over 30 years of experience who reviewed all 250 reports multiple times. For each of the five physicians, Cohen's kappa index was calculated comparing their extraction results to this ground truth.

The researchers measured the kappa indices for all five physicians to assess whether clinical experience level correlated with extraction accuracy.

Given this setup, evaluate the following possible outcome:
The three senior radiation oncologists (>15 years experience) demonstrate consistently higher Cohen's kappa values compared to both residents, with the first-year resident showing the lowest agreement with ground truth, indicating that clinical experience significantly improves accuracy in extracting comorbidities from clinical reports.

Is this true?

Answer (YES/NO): NO